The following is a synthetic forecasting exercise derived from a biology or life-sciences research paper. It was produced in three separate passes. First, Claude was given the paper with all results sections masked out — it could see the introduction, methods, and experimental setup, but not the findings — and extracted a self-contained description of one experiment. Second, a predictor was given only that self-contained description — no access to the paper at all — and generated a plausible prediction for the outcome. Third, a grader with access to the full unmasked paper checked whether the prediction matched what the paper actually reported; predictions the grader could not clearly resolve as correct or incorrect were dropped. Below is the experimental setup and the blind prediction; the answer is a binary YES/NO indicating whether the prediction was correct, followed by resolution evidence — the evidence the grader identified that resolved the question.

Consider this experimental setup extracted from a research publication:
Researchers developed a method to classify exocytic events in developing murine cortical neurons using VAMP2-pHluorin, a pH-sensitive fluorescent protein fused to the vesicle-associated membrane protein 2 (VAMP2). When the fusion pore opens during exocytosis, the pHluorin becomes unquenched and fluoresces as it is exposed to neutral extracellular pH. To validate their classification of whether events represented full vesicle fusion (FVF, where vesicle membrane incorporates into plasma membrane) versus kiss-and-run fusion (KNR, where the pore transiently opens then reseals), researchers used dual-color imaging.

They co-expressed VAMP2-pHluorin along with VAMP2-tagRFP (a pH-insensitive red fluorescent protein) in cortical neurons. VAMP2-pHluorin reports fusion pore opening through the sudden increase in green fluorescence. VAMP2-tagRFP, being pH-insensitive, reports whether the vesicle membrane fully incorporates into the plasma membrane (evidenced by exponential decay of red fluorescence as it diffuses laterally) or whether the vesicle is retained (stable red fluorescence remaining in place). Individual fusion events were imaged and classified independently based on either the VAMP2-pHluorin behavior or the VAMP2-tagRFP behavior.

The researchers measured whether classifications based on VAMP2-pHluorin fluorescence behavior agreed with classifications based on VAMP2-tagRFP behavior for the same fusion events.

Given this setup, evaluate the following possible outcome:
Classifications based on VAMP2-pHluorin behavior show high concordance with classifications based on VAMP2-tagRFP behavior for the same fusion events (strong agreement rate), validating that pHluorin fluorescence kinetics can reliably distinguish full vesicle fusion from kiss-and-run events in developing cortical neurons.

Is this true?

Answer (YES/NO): YES